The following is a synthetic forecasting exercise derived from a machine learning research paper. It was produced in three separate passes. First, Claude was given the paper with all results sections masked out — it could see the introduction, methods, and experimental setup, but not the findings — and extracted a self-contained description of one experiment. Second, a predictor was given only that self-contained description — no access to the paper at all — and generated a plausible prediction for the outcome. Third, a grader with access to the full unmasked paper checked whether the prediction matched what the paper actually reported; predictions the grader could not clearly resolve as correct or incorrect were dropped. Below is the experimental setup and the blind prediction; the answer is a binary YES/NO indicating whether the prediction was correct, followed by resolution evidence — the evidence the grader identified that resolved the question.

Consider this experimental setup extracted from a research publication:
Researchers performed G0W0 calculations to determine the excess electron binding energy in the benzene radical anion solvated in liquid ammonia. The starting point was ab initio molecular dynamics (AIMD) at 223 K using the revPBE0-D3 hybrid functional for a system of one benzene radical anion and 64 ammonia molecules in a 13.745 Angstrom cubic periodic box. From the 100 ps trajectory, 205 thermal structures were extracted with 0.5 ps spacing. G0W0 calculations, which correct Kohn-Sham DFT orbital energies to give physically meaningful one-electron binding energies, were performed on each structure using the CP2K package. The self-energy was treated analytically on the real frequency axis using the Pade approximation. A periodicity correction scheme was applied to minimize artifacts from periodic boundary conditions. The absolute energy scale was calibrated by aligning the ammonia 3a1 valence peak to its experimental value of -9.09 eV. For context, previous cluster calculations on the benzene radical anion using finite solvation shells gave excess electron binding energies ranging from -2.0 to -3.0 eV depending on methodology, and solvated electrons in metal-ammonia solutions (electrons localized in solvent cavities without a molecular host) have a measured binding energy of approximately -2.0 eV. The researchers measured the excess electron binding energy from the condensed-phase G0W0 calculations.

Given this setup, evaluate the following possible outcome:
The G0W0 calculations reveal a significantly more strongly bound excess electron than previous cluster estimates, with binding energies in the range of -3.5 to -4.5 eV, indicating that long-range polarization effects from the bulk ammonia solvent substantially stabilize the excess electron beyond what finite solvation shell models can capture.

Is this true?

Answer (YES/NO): NO